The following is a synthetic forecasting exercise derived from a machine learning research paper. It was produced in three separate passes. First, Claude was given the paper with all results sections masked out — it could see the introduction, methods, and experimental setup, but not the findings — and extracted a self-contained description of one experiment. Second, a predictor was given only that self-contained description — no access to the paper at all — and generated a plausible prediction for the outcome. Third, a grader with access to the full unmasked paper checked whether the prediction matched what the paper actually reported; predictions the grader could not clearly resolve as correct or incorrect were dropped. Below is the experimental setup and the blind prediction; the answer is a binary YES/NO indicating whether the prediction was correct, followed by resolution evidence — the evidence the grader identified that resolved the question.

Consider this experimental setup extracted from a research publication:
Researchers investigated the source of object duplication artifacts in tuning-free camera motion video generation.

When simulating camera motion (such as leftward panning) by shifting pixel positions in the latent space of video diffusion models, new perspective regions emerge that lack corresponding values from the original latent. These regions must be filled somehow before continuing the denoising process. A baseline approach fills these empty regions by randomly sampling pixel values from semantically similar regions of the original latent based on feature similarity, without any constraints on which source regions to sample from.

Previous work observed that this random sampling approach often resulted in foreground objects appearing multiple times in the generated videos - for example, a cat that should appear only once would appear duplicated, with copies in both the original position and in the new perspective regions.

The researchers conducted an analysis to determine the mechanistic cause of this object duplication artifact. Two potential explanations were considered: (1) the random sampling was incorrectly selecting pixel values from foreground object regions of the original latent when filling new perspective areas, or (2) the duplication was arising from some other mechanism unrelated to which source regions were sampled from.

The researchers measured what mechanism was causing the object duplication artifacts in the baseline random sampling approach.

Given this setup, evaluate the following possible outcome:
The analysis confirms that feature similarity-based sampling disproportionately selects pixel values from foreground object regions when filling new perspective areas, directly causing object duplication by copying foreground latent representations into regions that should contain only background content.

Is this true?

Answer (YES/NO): YES